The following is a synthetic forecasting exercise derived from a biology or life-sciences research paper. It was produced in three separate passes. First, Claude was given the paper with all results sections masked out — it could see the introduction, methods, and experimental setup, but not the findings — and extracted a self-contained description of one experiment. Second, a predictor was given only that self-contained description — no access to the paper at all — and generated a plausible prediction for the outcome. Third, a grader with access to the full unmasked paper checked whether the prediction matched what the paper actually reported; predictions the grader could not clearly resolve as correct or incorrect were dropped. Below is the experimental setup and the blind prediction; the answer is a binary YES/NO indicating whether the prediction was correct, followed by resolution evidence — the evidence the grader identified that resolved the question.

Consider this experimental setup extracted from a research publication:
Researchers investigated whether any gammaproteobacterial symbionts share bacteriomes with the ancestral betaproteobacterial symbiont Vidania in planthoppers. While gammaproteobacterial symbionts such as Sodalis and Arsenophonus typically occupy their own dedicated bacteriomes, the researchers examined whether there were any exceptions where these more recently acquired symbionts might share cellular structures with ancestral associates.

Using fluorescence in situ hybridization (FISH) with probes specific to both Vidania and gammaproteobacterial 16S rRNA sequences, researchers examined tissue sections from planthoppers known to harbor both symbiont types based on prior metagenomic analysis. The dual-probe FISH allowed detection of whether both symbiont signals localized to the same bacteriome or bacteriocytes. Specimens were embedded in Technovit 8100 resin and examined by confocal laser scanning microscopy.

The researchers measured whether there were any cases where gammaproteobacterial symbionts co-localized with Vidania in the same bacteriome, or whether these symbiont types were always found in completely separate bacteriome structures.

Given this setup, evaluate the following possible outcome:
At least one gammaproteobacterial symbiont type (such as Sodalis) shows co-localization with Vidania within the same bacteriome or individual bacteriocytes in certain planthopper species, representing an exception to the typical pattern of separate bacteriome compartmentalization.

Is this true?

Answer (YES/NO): YES